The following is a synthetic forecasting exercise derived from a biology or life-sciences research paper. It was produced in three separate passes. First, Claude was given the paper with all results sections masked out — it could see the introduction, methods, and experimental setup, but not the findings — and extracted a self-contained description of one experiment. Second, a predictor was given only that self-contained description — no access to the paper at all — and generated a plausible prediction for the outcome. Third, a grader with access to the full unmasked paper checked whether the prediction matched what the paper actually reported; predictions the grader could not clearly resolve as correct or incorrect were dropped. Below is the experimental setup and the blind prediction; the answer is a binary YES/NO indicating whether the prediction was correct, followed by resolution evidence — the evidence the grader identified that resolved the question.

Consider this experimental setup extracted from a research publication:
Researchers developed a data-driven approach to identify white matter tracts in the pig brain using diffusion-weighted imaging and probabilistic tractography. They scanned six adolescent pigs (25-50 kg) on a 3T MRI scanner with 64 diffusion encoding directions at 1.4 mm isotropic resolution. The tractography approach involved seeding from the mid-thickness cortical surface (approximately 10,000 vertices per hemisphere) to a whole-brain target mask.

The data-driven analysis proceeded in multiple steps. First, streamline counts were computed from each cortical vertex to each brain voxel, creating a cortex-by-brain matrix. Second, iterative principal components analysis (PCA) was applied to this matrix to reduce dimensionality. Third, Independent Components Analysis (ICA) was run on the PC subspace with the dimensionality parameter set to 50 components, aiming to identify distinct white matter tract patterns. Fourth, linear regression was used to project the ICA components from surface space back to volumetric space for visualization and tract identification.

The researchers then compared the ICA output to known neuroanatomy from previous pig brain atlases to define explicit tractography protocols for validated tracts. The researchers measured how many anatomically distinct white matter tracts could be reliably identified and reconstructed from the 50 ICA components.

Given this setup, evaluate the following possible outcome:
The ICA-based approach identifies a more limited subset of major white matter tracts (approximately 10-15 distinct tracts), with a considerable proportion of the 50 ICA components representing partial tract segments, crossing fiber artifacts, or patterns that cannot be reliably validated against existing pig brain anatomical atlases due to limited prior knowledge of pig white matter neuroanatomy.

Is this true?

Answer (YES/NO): NO